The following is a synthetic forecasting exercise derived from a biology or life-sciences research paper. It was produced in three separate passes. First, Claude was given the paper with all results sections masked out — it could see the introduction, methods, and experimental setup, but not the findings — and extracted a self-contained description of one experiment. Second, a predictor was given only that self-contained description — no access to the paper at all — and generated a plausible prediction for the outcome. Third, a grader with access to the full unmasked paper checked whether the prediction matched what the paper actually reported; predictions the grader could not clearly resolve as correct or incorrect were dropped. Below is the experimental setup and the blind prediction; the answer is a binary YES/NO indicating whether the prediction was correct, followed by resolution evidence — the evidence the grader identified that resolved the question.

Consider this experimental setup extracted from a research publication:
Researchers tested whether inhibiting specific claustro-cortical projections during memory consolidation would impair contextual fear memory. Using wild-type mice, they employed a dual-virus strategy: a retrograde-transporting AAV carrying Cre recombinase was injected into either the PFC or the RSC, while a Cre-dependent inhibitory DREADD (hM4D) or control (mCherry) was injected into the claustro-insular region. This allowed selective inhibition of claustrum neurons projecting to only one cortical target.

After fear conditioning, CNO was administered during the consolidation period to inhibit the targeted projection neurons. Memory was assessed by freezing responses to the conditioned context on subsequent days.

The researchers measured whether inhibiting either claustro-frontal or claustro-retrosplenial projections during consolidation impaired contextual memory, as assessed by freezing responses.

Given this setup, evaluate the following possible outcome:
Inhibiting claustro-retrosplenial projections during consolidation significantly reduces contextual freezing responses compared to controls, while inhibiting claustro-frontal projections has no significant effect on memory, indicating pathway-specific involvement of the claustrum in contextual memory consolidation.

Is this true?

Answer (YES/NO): NO